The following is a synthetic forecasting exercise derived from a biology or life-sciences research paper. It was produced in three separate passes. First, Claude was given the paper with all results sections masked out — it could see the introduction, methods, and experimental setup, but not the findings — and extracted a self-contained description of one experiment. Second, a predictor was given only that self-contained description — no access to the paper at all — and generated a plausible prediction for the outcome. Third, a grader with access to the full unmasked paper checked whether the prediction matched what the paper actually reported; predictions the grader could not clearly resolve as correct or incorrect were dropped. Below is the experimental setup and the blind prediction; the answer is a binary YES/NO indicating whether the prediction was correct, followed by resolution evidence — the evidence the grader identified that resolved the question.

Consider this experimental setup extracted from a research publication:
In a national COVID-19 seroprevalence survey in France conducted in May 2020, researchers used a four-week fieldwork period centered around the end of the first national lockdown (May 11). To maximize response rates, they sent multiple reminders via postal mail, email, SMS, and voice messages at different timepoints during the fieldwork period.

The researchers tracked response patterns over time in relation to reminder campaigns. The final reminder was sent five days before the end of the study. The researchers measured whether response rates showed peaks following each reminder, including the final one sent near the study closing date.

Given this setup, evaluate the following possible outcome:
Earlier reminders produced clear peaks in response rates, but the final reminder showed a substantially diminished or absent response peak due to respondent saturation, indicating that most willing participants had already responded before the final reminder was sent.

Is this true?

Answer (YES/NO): NO